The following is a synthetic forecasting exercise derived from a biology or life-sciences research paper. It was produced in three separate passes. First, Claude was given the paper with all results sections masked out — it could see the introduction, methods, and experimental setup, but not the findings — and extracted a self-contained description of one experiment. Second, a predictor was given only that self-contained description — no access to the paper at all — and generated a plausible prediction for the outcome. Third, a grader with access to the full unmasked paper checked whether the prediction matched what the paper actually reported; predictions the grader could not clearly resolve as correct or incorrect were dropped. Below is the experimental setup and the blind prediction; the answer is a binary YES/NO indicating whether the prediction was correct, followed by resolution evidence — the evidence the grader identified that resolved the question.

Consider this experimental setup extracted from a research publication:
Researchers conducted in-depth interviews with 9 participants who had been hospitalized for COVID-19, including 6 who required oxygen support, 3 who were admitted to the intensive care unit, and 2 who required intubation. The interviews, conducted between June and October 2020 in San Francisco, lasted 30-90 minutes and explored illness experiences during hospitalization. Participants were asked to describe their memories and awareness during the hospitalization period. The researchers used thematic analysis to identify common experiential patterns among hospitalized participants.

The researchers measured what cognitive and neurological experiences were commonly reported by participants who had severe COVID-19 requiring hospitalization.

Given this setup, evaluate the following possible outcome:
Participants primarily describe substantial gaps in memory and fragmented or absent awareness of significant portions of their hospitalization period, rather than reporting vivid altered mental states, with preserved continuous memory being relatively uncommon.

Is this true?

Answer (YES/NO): YES